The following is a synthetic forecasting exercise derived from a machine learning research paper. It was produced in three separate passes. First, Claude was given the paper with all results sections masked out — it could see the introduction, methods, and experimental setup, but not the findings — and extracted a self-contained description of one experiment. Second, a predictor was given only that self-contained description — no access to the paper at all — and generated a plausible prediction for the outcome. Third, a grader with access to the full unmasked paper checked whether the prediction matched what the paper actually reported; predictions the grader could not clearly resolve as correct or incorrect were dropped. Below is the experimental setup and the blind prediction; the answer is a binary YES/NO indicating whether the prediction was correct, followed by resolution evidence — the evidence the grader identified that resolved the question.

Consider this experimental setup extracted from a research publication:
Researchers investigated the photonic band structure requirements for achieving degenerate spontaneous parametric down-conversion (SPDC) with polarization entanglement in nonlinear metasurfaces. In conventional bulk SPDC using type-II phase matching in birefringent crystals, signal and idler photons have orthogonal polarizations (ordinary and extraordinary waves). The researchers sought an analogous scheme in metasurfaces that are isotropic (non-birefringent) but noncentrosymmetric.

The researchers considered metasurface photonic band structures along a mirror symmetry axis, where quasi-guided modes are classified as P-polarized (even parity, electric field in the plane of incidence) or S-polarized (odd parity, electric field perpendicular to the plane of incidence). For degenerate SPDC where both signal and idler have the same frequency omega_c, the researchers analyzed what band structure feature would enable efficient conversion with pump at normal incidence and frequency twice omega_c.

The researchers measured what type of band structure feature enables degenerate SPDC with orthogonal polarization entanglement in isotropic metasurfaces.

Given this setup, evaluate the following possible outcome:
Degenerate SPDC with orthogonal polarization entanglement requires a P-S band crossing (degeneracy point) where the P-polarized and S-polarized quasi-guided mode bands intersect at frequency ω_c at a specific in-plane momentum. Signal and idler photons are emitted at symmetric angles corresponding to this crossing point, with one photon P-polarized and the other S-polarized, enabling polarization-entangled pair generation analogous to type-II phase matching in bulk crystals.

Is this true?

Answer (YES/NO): YES